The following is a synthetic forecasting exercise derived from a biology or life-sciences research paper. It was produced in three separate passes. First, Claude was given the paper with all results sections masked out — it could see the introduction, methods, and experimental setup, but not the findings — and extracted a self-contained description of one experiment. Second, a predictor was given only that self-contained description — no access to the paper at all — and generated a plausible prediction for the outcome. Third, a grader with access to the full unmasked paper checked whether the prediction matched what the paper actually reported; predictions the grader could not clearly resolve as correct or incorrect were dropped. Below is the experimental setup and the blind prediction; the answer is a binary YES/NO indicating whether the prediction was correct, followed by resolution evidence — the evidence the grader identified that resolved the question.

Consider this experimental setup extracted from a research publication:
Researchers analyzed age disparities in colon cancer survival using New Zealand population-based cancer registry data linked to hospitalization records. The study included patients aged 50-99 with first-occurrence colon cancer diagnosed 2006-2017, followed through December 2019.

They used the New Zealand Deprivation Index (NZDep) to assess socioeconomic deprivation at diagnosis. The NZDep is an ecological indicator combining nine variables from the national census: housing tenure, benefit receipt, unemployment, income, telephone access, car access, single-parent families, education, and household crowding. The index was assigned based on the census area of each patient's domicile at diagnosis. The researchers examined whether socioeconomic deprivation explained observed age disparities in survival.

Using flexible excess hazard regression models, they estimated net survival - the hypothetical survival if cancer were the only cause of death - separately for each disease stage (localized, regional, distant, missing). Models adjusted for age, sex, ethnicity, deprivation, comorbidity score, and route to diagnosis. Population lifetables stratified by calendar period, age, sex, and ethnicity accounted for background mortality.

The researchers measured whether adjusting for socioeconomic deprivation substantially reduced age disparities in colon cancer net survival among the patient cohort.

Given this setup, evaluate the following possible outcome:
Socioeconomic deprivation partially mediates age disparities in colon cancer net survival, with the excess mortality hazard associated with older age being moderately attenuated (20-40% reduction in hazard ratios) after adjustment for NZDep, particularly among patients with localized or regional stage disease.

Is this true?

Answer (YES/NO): NO